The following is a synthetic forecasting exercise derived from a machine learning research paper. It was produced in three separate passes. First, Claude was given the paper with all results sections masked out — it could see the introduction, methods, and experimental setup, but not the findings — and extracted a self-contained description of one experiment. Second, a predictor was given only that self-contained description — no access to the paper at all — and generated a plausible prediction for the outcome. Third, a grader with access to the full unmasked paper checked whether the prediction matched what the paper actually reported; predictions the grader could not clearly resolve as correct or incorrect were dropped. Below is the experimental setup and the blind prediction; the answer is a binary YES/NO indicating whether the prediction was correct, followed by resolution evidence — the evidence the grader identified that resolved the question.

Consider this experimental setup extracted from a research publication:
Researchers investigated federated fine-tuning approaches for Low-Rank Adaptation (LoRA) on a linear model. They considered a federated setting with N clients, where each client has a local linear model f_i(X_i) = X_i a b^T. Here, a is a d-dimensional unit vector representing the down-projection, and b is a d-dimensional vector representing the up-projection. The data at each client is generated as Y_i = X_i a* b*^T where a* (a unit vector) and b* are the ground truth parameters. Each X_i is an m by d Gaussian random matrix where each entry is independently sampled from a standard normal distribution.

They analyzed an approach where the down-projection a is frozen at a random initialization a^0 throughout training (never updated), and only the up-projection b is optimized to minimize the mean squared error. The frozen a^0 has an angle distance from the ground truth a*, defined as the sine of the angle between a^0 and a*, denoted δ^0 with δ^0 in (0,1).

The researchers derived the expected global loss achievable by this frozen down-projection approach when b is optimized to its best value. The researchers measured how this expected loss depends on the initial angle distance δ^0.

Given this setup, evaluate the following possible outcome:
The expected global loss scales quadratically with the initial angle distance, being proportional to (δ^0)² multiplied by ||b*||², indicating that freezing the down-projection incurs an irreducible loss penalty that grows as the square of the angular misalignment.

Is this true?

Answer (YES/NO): YES